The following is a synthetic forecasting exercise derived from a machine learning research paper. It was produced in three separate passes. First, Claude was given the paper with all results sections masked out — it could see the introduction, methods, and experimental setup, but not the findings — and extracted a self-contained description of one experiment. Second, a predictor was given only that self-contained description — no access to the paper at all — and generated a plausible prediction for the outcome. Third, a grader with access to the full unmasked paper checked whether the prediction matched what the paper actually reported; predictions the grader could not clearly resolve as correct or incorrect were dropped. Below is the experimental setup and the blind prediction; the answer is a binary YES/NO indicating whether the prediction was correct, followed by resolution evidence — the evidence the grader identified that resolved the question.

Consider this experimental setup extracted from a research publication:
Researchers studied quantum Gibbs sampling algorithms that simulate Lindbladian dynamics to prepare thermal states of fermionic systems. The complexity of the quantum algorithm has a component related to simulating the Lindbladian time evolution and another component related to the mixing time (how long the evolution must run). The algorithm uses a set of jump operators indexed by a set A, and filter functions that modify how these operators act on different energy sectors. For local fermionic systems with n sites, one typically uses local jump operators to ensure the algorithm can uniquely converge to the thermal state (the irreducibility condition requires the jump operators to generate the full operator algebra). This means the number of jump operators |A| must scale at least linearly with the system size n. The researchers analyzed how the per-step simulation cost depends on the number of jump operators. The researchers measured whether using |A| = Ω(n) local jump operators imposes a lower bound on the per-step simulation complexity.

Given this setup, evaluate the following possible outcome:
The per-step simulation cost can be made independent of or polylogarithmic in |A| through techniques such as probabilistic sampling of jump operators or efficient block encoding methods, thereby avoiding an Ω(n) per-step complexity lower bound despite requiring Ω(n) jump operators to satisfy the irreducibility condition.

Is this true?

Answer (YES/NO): NO